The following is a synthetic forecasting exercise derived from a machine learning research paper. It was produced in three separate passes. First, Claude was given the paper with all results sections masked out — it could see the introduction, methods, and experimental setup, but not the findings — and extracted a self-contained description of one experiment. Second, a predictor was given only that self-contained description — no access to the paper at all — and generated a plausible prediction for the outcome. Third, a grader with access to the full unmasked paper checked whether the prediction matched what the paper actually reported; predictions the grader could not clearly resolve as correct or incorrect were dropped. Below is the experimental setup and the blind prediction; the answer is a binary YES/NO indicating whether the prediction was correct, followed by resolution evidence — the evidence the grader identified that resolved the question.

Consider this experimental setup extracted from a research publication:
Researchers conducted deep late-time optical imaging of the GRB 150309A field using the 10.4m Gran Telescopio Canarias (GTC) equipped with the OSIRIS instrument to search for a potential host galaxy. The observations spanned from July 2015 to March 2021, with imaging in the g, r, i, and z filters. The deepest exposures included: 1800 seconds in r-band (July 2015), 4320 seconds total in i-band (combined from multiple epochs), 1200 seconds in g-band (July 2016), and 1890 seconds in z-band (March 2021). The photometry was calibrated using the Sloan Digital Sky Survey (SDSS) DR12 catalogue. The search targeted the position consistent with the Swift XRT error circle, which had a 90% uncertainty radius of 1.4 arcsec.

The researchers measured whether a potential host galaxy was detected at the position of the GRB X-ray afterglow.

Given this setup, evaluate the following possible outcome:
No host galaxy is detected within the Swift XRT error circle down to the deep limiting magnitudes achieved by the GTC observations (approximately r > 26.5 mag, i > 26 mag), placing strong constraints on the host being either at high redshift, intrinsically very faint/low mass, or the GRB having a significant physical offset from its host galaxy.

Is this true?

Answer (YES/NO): NO